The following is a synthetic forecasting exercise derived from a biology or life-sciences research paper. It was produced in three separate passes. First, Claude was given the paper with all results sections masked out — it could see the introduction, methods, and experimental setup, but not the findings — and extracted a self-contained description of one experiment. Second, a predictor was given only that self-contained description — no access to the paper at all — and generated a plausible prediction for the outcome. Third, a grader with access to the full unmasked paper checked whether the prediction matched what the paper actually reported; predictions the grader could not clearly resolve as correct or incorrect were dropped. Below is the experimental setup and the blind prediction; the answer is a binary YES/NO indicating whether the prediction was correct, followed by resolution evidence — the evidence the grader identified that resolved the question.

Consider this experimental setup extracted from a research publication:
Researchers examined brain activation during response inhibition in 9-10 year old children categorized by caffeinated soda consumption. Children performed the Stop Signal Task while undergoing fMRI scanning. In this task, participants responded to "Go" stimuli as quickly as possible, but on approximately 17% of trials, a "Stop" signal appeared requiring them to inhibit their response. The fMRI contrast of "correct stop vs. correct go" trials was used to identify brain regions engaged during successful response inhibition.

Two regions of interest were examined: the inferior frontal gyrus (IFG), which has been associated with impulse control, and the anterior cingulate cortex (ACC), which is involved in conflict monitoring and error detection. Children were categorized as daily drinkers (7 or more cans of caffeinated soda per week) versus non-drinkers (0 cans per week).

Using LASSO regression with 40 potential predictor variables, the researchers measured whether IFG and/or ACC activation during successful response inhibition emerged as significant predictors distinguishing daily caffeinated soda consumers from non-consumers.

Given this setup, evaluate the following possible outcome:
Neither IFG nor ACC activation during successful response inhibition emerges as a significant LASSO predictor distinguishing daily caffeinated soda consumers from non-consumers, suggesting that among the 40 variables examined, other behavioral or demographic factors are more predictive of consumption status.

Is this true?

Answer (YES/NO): YES